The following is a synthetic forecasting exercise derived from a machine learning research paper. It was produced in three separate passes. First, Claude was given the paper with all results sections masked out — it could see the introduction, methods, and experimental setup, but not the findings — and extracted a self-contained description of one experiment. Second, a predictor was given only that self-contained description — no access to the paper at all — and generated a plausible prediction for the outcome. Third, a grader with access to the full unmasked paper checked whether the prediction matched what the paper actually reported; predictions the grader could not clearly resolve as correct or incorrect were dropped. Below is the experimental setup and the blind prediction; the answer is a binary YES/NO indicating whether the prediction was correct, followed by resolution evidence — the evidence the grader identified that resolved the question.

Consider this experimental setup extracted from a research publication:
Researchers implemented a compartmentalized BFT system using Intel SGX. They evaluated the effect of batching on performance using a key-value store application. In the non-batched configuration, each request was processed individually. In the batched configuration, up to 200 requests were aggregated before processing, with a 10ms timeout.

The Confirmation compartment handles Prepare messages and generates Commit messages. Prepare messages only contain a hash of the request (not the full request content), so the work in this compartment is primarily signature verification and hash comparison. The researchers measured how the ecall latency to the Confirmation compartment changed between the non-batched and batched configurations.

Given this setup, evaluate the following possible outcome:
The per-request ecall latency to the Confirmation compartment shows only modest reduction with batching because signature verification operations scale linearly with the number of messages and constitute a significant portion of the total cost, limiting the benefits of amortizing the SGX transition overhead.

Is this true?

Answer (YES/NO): NO